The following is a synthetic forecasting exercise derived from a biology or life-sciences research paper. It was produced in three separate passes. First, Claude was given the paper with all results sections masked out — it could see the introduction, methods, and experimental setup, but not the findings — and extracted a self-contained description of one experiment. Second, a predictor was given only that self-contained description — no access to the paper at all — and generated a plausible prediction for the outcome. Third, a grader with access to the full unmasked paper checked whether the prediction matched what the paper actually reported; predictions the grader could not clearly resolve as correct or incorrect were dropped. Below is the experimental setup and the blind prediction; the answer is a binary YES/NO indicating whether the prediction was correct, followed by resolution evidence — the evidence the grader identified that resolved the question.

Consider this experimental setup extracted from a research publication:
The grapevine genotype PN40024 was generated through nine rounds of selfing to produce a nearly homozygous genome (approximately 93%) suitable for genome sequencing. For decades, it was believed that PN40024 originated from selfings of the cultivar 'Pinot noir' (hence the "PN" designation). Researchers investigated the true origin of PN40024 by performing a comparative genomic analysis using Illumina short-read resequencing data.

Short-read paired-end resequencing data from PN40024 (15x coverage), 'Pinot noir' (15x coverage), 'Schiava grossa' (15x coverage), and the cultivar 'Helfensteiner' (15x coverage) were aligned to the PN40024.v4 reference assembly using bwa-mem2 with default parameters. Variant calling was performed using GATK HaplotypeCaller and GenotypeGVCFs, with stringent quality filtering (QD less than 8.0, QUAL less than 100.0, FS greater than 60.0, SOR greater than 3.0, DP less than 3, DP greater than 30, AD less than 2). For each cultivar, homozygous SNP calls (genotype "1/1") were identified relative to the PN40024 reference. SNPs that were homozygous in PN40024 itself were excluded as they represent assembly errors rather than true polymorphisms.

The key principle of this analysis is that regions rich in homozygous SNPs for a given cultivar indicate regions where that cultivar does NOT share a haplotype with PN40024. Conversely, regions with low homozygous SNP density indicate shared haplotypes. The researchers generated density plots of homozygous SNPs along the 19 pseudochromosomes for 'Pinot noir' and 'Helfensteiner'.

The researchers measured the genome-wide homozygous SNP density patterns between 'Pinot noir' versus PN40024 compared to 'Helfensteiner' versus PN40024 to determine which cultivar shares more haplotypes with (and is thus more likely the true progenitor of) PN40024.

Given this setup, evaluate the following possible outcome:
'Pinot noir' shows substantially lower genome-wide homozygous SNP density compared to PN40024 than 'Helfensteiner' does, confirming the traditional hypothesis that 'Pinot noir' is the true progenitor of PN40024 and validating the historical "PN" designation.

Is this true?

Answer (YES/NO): NO